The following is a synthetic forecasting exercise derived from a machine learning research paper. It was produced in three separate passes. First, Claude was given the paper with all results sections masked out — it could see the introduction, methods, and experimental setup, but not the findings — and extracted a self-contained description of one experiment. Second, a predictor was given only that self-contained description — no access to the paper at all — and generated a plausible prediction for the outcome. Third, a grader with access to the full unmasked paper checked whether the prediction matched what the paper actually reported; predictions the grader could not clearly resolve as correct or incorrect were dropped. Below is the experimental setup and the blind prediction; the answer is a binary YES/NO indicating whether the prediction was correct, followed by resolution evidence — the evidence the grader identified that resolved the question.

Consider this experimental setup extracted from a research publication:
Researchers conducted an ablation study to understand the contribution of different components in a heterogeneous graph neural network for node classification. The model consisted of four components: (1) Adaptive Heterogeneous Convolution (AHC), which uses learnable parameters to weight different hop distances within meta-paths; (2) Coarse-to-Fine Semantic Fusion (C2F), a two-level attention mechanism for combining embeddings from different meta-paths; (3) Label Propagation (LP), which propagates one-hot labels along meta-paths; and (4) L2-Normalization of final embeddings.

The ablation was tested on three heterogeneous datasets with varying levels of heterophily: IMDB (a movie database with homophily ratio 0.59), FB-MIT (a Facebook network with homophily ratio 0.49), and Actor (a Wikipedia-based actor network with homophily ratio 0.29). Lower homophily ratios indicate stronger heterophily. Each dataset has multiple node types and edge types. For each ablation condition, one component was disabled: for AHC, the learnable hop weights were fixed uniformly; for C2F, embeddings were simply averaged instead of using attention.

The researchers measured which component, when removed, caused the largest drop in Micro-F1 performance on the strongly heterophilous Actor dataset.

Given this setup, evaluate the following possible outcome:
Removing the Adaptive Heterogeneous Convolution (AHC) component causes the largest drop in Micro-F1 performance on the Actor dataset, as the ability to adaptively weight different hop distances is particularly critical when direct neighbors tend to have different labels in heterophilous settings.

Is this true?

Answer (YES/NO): YES